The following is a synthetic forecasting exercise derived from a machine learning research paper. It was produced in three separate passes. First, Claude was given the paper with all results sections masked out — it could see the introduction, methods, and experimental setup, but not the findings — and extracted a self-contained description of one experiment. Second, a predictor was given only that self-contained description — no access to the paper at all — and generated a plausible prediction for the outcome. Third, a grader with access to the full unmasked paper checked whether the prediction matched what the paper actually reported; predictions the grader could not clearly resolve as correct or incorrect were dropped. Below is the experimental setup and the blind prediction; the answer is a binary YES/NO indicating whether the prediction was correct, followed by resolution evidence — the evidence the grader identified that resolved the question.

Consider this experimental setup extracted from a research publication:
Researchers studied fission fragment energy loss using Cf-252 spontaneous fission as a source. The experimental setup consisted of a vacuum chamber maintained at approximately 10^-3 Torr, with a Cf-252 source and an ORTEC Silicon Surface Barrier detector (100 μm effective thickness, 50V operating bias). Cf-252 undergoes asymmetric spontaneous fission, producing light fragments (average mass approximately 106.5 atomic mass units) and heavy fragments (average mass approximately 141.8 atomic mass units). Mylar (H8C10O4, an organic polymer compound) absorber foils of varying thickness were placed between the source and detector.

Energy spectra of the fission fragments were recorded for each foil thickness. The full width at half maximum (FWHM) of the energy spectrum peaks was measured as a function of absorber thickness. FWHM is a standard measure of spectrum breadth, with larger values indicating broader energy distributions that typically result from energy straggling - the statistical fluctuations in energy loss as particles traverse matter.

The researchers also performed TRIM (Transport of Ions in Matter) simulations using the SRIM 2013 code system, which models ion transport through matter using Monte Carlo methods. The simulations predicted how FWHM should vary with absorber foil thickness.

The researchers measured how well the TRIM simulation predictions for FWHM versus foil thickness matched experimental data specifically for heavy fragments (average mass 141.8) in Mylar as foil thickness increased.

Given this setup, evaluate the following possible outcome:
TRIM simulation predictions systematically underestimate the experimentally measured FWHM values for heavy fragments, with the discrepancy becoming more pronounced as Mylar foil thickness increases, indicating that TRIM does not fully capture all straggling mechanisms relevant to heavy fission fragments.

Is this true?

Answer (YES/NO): NO